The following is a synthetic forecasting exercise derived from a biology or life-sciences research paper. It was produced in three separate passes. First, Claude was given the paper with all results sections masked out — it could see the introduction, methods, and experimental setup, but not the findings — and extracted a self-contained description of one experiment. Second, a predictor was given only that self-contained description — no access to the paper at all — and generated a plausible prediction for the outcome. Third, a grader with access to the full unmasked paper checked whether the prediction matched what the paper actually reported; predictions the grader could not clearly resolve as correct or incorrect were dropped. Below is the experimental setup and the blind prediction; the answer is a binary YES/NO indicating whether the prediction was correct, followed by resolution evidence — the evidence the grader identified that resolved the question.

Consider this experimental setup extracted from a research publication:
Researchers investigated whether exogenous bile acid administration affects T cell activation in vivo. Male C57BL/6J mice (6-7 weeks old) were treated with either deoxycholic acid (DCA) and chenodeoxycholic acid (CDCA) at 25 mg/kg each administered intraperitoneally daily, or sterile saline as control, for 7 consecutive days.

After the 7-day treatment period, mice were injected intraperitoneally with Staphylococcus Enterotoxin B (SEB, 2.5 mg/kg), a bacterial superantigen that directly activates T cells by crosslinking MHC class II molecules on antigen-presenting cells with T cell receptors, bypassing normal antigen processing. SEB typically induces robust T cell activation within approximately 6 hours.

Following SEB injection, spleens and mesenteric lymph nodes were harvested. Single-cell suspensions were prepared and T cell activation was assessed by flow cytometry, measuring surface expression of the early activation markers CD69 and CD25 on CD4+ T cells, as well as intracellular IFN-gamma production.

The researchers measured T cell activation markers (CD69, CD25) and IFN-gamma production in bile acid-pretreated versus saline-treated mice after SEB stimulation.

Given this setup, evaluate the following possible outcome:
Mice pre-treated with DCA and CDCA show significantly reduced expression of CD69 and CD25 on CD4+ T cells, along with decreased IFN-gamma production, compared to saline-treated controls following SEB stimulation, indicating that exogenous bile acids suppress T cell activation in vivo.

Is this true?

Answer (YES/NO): YES